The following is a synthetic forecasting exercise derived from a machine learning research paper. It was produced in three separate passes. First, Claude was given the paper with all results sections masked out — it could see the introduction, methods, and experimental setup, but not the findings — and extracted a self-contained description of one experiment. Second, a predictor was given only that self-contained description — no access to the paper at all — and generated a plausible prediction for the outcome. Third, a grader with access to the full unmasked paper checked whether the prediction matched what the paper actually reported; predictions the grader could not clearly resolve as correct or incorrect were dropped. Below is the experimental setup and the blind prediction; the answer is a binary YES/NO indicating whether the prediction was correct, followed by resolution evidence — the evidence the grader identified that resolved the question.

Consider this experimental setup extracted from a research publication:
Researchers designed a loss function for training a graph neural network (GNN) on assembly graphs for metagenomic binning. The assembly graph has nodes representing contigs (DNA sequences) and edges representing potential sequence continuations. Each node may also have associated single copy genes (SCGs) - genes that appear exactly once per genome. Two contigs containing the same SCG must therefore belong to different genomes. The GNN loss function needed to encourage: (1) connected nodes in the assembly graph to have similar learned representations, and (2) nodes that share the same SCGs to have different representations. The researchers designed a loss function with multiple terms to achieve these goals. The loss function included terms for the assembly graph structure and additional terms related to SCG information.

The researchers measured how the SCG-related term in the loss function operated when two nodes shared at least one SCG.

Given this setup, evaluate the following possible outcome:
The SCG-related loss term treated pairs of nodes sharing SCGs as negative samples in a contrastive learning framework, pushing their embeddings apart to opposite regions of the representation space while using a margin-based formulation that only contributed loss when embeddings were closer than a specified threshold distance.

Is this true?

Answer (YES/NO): NO